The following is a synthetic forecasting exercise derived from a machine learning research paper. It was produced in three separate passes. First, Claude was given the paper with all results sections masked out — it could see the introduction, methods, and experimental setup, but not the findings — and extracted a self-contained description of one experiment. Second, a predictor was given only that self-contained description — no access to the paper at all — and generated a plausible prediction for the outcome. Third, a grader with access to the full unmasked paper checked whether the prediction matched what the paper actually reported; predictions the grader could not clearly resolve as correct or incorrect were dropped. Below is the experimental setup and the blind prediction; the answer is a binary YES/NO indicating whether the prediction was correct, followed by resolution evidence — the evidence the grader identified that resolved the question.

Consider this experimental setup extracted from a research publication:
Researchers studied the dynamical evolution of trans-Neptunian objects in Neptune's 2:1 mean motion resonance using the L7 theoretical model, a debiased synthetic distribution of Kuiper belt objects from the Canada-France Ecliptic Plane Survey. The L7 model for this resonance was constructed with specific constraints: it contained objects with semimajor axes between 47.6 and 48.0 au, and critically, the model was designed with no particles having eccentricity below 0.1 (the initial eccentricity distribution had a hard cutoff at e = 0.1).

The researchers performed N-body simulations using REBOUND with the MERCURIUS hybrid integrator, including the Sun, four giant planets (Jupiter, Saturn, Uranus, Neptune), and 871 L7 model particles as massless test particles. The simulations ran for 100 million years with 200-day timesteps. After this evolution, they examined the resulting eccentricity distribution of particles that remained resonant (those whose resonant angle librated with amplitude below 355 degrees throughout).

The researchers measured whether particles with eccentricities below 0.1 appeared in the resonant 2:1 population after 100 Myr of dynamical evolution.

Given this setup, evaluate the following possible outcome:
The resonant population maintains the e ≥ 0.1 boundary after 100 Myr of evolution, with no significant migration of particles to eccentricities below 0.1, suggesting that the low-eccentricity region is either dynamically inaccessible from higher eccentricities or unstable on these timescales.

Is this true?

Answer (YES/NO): NO